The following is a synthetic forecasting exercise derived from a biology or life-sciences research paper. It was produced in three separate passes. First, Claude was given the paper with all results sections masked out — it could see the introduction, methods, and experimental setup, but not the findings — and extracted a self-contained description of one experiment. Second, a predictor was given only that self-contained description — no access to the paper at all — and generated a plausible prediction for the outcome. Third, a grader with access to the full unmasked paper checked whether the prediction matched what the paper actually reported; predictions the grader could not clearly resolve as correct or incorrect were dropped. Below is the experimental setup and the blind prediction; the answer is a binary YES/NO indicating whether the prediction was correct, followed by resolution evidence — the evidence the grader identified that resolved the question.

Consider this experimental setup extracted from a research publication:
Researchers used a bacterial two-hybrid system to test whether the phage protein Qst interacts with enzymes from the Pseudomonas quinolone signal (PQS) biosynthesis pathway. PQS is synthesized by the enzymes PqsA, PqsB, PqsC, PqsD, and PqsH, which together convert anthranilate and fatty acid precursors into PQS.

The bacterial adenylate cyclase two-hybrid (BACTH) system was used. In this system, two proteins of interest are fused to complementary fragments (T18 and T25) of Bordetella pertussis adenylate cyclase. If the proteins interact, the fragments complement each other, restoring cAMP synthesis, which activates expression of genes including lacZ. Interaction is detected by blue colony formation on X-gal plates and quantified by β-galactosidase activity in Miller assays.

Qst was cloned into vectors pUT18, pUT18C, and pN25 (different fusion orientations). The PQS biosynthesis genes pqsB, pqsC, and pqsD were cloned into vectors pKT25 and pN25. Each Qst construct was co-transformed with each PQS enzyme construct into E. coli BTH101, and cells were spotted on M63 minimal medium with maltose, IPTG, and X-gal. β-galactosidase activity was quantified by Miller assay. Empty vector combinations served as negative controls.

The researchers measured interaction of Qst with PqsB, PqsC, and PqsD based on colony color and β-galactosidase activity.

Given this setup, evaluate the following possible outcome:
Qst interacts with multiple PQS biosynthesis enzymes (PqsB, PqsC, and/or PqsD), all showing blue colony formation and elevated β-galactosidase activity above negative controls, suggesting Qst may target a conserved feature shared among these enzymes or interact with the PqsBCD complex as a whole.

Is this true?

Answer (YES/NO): NO